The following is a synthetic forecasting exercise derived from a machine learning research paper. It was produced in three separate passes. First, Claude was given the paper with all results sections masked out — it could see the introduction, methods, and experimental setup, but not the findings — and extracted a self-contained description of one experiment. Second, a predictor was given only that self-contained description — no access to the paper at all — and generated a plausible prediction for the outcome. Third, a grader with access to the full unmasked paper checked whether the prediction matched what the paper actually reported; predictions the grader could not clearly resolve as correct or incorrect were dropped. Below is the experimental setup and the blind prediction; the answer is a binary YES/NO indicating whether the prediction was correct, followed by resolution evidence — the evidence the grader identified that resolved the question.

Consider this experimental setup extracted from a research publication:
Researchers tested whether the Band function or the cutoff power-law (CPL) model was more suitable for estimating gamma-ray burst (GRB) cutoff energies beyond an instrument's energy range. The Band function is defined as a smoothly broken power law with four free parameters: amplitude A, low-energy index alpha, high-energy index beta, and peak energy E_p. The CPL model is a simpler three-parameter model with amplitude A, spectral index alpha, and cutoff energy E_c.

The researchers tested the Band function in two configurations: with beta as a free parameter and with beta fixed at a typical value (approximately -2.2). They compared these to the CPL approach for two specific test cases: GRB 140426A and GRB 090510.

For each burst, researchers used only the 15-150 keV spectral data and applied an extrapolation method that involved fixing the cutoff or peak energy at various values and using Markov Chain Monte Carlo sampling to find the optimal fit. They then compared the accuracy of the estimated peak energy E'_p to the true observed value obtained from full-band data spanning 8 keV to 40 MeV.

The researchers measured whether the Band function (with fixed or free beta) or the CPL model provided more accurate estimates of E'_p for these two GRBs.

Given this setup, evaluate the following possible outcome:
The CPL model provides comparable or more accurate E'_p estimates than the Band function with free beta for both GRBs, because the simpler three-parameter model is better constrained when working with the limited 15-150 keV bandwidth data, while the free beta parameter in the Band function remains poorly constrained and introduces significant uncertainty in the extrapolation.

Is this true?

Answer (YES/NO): YES